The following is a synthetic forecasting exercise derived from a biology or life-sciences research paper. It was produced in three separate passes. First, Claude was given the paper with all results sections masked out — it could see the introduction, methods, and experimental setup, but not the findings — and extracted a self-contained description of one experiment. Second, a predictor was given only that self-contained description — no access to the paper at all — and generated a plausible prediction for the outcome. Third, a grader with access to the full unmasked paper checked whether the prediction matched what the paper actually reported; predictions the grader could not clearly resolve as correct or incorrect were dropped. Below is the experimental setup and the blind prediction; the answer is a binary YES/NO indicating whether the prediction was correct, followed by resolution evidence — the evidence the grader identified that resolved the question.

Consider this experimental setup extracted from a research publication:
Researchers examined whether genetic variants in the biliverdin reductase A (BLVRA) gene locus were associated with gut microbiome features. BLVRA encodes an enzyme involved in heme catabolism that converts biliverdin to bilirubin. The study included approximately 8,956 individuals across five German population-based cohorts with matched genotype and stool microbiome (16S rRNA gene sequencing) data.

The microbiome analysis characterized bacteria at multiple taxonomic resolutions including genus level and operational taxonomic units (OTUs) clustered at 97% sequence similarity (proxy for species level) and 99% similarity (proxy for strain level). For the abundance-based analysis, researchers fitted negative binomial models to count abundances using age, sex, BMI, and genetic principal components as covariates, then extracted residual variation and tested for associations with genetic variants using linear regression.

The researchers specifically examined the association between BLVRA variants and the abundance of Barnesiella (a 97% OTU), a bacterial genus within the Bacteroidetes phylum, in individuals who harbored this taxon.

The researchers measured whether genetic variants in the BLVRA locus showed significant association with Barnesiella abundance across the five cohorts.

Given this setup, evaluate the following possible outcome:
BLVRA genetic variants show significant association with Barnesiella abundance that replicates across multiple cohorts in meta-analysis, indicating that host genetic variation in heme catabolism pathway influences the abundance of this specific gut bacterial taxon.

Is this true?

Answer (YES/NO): YES